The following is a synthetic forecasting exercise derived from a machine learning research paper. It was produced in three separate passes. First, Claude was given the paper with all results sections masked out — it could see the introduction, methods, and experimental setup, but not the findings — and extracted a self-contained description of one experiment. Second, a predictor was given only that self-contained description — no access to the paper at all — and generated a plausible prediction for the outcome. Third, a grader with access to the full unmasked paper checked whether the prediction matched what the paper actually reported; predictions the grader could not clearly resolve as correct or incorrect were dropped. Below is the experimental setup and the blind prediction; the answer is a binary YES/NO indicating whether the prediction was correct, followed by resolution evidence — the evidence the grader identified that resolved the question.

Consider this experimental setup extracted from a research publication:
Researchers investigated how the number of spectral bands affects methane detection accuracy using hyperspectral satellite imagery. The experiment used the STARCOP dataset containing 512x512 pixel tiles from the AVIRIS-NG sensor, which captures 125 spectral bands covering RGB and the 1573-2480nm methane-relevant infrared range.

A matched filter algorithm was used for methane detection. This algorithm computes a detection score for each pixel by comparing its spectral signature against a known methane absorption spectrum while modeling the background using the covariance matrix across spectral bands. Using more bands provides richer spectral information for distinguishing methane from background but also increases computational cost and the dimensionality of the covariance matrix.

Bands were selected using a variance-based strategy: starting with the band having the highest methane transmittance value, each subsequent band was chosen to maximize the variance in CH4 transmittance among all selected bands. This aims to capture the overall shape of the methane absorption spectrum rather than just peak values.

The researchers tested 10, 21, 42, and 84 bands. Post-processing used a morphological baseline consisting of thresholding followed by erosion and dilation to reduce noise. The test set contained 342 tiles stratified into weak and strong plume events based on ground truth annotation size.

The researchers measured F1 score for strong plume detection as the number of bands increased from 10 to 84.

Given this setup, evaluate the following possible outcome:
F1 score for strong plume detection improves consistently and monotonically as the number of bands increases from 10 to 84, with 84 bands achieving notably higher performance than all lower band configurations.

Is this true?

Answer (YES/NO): NO